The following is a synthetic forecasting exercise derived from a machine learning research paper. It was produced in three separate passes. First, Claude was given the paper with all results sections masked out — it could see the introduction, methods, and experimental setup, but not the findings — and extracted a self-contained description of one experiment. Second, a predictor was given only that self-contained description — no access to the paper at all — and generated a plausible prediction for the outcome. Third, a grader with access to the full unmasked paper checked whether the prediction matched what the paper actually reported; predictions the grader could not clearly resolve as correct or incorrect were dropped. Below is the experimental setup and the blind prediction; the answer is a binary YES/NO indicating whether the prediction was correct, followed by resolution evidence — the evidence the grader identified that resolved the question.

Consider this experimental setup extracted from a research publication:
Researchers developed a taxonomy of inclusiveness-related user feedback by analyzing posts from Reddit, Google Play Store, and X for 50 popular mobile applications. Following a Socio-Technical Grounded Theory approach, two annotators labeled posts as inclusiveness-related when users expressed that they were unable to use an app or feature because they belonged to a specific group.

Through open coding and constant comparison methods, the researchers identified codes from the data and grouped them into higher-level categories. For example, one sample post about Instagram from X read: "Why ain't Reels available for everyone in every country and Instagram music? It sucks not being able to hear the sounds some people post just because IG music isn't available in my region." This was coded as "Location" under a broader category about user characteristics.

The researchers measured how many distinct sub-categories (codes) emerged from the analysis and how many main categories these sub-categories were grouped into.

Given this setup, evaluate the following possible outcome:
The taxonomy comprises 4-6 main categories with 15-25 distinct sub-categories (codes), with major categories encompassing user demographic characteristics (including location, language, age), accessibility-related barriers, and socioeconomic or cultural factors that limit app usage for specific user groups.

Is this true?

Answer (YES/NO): NO